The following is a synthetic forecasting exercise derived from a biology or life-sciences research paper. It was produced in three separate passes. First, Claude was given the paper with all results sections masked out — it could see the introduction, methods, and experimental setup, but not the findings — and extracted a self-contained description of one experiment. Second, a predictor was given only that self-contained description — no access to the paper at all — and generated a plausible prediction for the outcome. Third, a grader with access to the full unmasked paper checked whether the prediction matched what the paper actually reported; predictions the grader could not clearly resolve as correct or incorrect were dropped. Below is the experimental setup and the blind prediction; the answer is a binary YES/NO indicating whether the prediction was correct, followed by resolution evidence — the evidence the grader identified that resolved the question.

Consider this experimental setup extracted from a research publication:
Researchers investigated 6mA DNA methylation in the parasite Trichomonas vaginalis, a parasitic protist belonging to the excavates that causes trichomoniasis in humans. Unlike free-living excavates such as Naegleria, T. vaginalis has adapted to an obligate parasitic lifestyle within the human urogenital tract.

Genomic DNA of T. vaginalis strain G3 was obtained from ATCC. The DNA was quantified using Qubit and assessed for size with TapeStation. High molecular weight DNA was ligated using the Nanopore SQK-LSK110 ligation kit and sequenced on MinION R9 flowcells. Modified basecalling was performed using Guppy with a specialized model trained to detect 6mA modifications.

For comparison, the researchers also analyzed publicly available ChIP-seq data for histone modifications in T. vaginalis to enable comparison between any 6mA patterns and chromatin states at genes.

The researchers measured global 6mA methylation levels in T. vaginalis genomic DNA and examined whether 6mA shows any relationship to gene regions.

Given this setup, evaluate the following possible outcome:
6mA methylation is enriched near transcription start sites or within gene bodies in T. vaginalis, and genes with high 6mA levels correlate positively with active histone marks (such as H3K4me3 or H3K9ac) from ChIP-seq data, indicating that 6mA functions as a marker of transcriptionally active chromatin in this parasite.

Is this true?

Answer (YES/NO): YES